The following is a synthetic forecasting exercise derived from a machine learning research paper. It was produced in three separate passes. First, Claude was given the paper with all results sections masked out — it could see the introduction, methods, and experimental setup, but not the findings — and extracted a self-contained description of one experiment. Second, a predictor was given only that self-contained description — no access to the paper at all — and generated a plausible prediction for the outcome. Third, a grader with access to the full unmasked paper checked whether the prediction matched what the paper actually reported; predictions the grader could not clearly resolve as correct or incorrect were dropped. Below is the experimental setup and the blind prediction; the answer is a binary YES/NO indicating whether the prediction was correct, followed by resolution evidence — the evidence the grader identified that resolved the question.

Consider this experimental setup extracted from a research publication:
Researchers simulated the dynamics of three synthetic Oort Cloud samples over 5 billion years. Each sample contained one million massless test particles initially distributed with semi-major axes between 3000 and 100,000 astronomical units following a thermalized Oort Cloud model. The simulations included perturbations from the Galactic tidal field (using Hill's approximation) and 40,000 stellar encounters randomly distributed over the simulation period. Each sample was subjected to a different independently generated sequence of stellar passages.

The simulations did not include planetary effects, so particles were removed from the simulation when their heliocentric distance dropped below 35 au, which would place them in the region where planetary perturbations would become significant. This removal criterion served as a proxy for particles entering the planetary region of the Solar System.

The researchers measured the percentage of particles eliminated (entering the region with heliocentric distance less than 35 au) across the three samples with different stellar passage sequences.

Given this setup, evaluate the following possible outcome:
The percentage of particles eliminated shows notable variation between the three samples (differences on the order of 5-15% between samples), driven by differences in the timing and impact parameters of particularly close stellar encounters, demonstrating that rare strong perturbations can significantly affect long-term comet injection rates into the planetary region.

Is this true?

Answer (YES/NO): NO